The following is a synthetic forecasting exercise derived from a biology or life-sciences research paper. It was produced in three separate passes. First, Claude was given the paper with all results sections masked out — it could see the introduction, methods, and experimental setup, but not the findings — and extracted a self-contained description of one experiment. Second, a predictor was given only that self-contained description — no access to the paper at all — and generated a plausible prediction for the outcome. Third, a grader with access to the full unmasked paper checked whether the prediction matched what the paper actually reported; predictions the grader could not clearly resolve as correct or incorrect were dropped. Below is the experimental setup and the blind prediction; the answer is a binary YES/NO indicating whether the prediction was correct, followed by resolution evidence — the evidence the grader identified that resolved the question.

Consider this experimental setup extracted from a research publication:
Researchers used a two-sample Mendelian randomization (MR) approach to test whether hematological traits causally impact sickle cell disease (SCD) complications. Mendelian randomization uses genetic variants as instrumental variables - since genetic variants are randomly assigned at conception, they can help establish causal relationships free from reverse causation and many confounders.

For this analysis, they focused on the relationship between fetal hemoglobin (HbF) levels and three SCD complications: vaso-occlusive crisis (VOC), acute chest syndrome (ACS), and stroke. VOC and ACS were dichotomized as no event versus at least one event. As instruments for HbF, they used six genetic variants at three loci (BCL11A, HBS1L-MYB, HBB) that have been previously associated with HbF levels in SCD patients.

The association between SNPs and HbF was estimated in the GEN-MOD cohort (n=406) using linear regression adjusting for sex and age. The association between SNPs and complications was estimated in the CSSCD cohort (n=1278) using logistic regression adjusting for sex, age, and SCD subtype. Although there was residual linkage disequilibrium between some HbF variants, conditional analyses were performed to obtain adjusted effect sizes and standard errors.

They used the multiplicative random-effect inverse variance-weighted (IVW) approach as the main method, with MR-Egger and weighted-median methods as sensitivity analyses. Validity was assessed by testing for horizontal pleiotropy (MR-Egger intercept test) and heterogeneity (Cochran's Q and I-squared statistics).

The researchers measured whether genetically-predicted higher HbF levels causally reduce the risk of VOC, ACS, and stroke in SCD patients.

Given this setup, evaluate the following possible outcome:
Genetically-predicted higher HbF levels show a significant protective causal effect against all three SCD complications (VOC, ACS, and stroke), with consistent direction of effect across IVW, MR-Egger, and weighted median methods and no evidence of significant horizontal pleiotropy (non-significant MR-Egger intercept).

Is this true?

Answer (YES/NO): NO